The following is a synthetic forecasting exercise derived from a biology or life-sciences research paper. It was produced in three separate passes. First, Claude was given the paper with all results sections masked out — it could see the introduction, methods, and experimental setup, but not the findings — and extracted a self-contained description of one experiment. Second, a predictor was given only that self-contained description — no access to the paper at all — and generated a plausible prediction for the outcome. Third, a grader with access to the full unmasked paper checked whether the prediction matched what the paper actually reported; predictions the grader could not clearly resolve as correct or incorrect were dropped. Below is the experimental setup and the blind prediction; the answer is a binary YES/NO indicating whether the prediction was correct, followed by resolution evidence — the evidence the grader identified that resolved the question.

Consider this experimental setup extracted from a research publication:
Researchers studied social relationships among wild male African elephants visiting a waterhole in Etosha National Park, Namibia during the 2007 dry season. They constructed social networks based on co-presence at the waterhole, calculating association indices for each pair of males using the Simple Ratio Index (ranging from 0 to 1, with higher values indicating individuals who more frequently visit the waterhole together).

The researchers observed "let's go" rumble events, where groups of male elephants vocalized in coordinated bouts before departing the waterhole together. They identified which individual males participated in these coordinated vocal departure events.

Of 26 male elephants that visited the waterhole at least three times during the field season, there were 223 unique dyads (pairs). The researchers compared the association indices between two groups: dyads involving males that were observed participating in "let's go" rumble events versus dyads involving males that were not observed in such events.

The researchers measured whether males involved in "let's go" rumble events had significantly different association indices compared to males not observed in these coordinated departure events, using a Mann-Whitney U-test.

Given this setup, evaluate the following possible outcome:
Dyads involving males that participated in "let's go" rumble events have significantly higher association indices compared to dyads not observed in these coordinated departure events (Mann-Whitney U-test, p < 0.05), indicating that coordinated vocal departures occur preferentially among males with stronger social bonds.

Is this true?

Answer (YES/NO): YES